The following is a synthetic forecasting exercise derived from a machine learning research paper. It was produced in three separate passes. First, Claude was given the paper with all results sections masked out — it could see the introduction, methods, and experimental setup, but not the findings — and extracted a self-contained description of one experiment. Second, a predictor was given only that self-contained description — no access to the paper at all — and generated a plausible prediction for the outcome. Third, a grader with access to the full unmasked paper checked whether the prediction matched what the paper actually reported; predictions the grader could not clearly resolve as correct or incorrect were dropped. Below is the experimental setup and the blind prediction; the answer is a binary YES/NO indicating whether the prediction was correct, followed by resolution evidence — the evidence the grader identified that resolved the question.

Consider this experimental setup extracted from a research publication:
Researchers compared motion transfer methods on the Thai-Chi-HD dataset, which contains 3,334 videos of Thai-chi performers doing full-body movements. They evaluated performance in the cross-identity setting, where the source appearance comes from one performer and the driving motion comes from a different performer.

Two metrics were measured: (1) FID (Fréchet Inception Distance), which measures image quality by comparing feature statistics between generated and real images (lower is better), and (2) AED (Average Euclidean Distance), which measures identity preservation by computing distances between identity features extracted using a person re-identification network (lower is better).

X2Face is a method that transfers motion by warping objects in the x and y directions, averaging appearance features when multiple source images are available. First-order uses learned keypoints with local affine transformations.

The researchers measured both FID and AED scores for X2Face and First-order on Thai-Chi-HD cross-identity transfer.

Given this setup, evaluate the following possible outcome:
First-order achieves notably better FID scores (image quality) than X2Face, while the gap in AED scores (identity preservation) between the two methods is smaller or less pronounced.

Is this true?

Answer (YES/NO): NO